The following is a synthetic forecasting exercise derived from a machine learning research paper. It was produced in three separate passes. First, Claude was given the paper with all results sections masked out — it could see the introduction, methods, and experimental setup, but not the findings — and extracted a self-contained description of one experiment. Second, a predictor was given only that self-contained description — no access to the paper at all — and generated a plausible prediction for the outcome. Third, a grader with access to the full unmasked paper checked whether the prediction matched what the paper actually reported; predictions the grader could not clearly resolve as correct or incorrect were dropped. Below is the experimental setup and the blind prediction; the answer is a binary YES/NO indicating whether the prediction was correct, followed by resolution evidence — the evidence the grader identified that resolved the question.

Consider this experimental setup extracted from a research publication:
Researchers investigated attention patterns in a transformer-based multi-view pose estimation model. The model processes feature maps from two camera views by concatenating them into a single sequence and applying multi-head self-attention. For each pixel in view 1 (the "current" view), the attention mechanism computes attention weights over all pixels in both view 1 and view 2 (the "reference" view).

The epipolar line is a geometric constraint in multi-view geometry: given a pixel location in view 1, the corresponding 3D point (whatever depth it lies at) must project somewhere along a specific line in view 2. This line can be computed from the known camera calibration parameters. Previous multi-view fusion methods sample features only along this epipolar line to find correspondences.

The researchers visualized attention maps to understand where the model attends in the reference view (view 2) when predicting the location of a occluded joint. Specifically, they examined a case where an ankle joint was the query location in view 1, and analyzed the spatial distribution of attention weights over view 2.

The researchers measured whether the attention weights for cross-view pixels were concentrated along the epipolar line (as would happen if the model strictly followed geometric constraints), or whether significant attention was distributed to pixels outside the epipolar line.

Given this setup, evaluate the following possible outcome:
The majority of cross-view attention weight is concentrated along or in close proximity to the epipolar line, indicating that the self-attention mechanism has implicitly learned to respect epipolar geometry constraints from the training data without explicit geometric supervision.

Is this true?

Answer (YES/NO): NO